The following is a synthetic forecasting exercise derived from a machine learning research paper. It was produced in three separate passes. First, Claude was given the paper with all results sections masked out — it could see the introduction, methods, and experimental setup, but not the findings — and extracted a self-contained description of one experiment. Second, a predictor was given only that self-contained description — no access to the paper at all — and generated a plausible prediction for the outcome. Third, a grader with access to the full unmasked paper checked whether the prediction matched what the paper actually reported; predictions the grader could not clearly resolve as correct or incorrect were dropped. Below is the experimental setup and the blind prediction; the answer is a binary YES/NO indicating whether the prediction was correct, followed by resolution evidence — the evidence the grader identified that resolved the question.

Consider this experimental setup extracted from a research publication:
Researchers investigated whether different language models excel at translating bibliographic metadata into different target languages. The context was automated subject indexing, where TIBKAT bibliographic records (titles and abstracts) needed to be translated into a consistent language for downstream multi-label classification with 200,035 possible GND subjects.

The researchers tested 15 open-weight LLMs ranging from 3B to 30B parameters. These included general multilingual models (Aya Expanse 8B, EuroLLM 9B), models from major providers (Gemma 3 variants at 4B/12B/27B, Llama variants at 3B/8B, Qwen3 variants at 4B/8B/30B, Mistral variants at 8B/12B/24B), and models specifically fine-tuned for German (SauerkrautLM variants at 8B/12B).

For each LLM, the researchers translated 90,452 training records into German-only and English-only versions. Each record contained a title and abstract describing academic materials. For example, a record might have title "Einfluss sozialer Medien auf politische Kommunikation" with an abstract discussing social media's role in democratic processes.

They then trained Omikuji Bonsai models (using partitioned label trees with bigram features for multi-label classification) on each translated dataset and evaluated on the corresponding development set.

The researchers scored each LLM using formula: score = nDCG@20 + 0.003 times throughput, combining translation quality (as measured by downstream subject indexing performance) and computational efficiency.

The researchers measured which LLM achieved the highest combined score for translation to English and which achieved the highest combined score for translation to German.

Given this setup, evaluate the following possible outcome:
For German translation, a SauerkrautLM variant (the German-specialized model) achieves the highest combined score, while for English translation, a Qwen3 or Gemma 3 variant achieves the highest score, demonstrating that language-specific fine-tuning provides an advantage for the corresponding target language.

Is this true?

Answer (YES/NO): NO